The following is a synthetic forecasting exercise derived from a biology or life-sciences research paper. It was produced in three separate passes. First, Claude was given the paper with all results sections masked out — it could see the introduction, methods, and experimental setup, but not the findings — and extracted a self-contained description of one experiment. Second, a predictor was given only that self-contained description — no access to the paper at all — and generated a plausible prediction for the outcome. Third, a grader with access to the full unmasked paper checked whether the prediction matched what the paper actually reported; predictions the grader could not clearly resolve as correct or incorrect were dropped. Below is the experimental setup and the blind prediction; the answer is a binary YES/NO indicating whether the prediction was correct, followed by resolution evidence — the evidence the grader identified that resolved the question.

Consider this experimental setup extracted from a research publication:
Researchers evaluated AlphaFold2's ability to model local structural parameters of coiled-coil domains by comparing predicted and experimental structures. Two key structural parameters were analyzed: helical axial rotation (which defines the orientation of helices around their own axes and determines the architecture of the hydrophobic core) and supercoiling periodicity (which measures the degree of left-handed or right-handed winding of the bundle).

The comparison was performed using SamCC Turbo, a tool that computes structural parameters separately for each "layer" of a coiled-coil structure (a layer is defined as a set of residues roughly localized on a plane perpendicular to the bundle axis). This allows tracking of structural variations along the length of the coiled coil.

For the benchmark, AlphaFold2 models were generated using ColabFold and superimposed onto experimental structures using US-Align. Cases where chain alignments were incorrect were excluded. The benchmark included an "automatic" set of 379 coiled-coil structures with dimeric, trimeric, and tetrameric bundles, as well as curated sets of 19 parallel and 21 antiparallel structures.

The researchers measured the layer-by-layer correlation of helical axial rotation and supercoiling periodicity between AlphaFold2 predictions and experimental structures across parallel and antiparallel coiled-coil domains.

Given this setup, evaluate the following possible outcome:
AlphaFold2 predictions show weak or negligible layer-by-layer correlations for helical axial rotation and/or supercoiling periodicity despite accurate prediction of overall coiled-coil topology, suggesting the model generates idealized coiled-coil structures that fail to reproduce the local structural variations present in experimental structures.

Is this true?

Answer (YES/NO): NO